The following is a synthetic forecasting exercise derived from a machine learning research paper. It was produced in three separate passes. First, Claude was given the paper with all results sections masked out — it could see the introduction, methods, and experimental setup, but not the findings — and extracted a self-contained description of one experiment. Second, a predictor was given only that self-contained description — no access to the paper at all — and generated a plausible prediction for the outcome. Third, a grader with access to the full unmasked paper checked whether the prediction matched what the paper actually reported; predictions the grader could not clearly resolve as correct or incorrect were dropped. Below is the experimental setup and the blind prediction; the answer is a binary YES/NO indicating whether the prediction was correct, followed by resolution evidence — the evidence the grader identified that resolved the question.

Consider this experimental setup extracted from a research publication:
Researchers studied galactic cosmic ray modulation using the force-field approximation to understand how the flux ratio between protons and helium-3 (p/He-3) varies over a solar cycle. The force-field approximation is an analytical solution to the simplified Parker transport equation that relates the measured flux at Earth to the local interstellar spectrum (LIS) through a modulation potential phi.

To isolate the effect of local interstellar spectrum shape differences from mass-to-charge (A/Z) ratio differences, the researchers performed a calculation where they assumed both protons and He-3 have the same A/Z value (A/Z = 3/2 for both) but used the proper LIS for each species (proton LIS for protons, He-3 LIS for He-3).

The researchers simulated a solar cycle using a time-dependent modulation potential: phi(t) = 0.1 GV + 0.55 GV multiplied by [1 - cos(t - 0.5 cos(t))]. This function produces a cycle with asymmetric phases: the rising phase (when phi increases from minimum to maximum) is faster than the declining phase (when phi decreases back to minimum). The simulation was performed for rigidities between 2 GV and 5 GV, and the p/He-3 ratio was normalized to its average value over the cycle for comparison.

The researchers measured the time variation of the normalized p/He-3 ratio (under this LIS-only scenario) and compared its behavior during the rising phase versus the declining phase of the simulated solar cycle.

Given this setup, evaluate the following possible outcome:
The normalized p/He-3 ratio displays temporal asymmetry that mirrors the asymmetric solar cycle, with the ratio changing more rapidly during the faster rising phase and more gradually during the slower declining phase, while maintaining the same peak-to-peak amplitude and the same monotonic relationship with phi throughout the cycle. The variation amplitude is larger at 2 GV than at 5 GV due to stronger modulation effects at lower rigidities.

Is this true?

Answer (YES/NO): NO